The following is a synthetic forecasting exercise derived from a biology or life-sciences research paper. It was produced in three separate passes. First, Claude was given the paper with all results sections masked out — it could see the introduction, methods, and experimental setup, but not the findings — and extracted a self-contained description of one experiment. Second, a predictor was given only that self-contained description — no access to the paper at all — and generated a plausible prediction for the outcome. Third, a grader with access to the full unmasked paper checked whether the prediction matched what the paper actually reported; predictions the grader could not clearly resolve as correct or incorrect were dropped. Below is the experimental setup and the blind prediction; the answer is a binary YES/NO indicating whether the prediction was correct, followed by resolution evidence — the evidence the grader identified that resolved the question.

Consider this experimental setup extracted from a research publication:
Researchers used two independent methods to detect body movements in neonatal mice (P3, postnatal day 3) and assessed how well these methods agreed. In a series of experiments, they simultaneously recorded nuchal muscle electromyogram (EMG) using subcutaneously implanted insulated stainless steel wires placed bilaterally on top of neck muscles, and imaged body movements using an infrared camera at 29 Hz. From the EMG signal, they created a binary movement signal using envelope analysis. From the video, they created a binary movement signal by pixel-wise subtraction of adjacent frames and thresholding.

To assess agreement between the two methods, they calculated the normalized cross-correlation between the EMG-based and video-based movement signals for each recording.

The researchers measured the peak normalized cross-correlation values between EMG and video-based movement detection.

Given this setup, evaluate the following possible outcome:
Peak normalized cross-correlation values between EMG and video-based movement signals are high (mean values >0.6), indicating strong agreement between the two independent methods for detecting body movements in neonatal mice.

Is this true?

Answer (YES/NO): YES